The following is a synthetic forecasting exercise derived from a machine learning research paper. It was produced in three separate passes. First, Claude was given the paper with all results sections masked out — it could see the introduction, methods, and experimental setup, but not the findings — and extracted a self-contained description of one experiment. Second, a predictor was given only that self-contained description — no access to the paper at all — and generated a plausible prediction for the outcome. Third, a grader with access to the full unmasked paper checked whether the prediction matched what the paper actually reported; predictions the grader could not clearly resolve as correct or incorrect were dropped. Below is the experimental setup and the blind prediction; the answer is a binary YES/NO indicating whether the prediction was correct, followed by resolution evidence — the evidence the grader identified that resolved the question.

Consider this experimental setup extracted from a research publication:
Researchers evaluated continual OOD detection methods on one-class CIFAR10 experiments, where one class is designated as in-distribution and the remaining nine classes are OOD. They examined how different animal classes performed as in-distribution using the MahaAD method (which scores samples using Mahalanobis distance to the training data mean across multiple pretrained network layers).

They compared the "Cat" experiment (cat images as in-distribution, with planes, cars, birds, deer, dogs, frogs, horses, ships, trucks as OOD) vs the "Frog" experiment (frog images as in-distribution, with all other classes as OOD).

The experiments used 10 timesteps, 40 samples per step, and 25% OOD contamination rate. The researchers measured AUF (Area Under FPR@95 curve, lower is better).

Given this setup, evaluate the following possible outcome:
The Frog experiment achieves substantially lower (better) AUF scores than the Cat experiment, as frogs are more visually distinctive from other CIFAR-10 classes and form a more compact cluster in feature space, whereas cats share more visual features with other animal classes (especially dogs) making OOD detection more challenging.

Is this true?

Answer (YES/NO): YES